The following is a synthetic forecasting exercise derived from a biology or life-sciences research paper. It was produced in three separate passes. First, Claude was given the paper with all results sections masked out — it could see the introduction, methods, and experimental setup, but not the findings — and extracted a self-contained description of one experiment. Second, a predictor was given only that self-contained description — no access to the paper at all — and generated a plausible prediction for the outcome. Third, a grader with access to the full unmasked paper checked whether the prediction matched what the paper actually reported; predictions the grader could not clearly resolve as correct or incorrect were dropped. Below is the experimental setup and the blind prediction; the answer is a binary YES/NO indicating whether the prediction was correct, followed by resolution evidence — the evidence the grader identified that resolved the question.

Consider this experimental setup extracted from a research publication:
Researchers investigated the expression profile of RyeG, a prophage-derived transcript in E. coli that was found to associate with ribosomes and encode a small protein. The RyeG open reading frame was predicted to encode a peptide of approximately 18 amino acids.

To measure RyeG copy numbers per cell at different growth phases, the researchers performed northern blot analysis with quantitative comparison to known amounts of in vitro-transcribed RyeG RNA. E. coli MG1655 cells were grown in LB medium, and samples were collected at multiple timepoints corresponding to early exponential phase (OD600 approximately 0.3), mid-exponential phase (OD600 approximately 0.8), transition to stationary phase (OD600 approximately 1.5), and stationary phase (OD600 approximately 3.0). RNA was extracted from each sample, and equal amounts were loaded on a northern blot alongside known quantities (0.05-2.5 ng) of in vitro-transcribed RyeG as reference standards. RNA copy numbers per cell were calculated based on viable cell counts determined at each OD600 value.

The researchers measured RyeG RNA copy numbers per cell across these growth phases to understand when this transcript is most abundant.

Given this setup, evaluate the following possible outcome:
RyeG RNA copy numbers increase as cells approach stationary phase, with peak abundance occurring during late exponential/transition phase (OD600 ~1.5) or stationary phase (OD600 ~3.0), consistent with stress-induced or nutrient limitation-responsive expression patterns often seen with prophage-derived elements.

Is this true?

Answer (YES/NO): NO